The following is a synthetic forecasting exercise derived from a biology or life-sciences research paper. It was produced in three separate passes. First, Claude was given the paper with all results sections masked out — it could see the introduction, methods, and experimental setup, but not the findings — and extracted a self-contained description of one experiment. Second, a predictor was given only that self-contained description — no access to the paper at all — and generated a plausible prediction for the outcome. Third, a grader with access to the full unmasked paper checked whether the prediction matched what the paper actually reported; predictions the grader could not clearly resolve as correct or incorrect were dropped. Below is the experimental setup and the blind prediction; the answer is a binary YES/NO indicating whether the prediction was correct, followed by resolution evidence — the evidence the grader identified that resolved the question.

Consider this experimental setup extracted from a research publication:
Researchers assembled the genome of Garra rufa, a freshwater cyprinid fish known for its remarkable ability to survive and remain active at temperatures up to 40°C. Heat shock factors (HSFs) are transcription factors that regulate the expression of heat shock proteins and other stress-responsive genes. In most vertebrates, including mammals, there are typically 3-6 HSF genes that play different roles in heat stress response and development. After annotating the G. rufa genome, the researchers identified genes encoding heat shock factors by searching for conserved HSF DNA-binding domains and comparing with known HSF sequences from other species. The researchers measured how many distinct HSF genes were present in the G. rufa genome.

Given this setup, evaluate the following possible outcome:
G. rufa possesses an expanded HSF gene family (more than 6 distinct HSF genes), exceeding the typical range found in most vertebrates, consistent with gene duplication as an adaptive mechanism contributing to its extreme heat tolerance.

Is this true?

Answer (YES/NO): NO